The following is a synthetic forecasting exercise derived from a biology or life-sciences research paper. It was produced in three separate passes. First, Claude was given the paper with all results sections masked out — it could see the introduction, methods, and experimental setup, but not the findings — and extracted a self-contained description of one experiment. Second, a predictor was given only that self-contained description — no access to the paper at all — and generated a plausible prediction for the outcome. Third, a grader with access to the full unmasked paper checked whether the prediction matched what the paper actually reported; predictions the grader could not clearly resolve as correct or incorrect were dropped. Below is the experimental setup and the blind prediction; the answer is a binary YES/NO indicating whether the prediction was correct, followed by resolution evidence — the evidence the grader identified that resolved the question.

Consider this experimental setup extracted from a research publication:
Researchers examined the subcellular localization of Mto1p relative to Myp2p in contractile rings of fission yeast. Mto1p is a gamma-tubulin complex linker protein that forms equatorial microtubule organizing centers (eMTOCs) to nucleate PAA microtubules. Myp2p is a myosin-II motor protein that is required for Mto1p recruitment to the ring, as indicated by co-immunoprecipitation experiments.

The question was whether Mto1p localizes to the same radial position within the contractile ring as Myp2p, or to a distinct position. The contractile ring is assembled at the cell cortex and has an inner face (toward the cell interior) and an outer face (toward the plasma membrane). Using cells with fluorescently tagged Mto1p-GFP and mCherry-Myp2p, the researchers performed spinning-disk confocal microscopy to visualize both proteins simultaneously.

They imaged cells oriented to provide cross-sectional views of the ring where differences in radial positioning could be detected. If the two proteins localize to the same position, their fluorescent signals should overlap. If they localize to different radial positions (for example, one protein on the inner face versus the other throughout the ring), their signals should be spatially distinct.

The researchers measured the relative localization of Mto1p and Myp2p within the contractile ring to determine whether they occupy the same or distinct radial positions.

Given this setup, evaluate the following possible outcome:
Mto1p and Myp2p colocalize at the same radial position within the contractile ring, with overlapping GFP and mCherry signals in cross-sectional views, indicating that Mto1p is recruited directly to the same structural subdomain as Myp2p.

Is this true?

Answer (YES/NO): NO